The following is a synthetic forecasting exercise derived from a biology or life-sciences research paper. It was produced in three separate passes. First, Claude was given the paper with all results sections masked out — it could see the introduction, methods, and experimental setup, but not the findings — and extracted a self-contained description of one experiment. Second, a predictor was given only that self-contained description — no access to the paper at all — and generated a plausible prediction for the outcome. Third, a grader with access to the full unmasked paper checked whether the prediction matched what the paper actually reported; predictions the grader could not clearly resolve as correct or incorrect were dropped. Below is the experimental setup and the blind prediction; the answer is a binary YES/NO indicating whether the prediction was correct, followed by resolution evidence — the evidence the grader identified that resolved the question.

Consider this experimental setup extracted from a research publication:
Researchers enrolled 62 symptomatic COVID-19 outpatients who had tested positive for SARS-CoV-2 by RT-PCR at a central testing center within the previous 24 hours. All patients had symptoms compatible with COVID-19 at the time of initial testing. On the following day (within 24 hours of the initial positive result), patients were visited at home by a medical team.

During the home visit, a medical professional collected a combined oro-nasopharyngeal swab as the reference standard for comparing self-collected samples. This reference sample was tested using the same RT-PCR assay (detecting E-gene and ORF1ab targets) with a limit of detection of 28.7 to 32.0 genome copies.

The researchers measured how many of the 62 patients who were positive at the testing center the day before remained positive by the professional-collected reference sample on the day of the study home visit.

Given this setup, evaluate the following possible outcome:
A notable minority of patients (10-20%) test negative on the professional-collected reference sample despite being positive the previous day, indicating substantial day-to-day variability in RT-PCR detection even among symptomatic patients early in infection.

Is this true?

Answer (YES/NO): NO